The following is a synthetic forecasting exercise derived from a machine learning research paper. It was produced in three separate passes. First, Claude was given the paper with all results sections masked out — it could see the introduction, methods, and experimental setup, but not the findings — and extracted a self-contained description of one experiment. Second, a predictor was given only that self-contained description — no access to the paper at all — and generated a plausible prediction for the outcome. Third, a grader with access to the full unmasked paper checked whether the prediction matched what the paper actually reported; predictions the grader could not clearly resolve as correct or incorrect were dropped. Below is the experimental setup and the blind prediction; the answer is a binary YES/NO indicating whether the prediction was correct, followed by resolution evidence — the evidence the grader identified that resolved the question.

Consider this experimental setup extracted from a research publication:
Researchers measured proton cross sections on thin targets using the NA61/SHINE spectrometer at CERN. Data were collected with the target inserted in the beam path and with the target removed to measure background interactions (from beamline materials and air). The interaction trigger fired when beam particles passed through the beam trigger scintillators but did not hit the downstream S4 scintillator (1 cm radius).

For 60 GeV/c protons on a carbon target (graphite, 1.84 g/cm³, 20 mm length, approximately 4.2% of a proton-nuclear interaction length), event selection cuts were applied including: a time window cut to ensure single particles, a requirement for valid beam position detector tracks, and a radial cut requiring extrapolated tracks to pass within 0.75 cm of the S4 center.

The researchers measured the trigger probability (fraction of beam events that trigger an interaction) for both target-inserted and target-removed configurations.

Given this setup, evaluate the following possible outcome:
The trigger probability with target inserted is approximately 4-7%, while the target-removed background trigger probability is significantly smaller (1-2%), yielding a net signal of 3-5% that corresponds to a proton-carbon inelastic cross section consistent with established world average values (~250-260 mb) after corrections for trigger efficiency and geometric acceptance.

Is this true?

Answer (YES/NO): NO